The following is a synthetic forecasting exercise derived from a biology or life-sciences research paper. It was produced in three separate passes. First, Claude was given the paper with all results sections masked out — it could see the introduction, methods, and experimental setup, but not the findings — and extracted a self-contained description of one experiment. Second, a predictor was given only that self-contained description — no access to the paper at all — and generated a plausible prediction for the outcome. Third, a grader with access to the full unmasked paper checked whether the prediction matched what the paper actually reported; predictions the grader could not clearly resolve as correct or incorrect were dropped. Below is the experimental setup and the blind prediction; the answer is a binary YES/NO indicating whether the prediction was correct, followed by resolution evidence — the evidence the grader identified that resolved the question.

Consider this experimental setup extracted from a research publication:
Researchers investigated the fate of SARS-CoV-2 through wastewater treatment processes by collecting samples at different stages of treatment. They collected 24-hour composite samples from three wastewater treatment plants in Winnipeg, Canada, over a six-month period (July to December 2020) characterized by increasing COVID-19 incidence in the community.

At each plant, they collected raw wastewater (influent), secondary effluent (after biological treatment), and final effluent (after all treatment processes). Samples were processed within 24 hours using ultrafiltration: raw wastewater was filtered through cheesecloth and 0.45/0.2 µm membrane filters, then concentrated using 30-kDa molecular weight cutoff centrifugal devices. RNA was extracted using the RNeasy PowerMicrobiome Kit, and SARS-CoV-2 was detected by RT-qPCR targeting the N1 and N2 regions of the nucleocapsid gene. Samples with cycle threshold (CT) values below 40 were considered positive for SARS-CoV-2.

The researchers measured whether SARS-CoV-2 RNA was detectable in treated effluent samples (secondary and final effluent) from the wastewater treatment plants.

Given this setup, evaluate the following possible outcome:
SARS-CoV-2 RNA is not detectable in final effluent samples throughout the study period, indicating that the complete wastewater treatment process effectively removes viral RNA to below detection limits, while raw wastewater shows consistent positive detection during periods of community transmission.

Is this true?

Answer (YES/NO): YES